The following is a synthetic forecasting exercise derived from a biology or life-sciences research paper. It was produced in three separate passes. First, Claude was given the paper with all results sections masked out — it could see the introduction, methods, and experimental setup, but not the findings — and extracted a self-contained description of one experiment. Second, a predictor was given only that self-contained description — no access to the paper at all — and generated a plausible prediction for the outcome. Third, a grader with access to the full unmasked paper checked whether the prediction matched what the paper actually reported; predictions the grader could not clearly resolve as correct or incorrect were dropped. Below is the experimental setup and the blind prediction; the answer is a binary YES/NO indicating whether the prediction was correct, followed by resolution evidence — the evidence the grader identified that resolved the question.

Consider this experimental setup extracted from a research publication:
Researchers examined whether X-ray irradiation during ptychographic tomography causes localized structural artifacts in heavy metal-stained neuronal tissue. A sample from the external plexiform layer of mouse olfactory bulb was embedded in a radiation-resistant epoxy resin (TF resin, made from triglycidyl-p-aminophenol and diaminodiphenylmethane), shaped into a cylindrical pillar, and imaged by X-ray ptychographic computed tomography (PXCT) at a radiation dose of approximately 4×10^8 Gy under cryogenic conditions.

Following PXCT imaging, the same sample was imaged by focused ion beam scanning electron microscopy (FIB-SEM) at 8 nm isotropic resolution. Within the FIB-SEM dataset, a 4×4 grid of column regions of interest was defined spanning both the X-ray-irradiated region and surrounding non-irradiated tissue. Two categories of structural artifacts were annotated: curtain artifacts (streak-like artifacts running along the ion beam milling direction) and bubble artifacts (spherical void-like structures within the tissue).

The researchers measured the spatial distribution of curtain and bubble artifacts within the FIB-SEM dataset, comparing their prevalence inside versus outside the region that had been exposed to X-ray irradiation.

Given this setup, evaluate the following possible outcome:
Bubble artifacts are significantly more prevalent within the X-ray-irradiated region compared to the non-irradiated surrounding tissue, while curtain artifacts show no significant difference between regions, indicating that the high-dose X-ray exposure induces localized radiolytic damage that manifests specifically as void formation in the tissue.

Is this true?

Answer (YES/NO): NO